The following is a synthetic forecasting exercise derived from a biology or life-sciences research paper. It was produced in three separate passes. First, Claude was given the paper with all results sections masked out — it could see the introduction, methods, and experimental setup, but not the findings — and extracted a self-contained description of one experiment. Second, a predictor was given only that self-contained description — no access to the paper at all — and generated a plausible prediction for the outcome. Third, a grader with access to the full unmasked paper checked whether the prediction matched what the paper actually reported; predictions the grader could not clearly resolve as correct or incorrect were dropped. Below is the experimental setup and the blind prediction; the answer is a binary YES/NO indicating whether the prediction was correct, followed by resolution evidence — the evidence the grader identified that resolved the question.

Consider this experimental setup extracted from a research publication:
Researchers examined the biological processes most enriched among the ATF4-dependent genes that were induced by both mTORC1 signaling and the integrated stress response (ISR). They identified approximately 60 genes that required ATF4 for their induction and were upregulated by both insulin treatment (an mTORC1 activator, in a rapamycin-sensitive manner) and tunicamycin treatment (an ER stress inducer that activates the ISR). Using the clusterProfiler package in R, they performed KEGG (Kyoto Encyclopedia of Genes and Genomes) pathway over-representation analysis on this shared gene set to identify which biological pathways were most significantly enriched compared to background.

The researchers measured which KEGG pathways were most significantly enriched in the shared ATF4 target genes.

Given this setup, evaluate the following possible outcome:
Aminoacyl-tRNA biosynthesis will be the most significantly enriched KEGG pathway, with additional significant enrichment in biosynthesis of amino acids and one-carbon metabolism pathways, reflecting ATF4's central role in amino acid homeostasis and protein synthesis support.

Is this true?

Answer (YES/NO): YES